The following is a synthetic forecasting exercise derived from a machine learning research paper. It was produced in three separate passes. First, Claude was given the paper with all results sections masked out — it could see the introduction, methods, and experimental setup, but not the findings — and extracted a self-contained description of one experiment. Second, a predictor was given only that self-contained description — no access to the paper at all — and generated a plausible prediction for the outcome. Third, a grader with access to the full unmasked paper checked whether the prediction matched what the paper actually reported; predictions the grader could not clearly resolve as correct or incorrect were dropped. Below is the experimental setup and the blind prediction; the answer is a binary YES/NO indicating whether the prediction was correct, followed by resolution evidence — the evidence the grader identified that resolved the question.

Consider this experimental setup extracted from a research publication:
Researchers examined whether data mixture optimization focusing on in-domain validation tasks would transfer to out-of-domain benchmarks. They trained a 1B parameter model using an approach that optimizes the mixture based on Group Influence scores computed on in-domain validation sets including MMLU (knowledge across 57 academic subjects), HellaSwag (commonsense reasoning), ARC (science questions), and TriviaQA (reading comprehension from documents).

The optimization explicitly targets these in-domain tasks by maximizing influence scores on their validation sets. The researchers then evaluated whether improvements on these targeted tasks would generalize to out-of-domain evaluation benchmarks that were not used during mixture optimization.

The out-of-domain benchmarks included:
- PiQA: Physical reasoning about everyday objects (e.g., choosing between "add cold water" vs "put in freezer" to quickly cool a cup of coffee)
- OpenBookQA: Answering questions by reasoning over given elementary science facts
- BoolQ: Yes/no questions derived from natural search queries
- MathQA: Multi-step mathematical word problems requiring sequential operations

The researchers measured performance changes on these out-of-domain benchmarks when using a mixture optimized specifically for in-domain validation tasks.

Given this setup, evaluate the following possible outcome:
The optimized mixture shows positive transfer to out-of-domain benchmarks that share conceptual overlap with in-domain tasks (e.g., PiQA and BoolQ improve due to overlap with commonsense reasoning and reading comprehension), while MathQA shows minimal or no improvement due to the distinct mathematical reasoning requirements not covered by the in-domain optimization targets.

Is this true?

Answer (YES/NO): NO